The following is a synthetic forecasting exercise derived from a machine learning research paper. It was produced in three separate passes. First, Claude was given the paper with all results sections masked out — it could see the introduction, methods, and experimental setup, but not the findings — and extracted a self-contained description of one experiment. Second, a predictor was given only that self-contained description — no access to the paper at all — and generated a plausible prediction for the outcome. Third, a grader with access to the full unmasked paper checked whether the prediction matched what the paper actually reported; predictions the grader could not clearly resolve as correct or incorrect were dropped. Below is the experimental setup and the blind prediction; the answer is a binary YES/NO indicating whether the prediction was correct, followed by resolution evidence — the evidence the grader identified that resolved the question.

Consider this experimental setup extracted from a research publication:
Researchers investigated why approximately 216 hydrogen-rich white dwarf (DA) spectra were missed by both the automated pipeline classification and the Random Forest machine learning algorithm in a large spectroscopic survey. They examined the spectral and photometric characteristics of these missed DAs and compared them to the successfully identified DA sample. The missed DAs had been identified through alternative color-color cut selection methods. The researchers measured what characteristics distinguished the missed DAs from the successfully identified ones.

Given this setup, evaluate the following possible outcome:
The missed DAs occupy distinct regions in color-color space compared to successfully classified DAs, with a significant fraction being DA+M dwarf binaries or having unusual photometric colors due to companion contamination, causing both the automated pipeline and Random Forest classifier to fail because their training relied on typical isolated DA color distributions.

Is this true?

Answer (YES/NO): NO